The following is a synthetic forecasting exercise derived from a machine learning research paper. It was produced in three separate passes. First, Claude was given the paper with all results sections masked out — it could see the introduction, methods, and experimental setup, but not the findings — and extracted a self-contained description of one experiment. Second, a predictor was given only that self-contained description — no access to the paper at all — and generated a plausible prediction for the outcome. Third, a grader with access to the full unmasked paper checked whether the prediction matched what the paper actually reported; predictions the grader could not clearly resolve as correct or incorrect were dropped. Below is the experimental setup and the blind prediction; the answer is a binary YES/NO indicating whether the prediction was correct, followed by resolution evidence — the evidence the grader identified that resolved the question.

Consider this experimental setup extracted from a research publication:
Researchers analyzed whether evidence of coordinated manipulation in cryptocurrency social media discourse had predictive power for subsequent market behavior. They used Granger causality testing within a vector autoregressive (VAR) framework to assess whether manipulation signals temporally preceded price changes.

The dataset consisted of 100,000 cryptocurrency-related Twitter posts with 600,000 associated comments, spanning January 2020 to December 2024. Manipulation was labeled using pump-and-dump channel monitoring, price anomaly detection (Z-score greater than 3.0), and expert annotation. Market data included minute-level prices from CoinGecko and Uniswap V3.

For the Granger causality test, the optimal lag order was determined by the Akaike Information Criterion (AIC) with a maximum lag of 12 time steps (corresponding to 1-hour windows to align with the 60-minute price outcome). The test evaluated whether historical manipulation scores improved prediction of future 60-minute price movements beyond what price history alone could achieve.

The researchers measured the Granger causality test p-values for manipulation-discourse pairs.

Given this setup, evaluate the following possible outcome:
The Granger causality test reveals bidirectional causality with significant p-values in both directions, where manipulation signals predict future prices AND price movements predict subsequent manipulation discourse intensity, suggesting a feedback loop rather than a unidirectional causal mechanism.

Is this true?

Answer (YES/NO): NO